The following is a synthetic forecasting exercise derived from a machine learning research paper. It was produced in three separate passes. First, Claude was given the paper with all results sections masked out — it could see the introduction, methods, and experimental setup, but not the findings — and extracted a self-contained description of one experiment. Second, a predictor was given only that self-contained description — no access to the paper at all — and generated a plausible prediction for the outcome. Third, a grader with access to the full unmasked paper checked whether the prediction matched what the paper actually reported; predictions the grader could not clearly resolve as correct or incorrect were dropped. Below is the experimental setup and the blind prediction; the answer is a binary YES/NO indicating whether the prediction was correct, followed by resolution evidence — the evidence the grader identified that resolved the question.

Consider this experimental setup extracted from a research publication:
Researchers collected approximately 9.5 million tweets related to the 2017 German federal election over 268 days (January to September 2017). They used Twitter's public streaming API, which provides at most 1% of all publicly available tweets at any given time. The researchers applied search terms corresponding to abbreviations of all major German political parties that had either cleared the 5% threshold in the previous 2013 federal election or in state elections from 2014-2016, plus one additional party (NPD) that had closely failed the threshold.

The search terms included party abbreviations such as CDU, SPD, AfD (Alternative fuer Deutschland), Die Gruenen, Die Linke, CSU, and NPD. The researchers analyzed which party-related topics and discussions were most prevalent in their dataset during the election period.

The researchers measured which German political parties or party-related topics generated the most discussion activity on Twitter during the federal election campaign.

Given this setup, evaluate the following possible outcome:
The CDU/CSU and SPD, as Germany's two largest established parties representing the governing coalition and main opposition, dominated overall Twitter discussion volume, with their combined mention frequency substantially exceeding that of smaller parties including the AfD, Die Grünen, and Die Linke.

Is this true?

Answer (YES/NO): NO